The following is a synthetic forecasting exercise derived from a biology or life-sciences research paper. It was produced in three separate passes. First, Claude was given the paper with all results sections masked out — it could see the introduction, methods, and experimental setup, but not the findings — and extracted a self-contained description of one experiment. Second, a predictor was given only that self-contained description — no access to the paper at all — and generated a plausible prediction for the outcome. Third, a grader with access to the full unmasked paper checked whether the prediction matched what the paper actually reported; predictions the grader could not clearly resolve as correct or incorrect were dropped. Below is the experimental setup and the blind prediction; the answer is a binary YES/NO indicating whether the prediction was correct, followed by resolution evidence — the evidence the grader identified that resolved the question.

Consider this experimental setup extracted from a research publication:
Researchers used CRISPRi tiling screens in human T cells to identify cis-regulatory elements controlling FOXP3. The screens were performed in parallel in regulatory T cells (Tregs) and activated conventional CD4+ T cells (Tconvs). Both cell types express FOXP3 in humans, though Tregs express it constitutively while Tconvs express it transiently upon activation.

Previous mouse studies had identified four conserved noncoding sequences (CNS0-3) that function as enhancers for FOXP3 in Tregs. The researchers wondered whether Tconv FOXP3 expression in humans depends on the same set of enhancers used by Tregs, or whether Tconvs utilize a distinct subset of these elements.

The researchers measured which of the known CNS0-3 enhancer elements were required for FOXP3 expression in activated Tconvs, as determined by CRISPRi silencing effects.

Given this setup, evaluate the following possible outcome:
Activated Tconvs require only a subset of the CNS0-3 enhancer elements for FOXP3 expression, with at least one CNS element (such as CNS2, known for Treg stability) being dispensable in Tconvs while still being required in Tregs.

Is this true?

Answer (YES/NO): YES